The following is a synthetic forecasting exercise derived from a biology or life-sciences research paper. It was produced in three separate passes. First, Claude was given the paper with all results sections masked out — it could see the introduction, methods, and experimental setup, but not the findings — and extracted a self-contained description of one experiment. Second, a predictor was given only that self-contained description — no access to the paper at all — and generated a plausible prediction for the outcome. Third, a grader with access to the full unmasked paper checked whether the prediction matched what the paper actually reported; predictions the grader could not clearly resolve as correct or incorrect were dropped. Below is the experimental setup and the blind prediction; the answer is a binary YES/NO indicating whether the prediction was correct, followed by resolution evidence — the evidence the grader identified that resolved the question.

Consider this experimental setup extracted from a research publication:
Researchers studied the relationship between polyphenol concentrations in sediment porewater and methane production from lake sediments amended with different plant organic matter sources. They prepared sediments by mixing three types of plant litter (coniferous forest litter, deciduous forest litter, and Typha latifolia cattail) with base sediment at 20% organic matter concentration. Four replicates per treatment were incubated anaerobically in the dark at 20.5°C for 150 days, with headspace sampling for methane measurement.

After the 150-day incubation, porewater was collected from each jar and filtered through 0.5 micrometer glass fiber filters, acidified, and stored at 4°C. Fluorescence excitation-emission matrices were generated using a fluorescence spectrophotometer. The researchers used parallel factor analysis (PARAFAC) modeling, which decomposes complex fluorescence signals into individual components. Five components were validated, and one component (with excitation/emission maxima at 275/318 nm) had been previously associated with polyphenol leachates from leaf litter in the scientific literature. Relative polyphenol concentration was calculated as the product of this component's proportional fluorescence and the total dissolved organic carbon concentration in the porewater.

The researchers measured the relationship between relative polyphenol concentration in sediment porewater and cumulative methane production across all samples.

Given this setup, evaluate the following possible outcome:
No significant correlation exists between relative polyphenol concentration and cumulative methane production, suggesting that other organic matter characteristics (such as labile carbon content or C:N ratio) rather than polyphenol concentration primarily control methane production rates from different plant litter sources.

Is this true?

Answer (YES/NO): NO